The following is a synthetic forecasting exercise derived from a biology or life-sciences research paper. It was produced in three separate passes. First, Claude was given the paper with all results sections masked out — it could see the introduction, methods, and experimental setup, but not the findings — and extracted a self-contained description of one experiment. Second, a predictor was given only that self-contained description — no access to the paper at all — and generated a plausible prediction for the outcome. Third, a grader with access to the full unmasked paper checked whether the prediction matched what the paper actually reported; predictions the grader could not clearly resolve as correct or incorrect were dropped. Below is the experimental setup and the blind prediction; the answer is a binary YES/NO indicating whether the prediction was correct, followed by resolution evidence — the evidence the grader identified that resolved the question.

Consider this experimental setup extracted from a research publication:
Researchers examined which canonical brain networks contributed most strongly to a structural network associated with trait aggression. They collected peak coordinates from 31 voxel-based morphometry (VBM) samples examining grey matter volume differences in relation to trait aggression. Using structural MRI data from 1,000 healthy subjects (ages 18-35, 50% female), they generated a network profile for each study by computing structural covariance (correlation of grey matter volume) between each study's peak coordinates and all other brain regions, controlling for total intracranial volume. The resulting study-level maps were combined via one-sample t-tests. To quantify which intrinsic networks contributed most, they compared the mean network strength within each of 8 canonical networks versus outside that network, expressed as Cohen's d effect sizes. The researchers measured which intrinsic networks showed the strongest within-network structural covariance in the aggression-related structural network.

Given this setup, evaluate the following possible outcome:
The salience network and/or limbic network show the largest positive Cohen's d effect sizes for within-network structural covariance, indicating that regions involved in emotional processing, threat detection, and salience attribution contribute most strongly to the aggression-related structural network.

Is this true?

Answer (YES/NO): YES